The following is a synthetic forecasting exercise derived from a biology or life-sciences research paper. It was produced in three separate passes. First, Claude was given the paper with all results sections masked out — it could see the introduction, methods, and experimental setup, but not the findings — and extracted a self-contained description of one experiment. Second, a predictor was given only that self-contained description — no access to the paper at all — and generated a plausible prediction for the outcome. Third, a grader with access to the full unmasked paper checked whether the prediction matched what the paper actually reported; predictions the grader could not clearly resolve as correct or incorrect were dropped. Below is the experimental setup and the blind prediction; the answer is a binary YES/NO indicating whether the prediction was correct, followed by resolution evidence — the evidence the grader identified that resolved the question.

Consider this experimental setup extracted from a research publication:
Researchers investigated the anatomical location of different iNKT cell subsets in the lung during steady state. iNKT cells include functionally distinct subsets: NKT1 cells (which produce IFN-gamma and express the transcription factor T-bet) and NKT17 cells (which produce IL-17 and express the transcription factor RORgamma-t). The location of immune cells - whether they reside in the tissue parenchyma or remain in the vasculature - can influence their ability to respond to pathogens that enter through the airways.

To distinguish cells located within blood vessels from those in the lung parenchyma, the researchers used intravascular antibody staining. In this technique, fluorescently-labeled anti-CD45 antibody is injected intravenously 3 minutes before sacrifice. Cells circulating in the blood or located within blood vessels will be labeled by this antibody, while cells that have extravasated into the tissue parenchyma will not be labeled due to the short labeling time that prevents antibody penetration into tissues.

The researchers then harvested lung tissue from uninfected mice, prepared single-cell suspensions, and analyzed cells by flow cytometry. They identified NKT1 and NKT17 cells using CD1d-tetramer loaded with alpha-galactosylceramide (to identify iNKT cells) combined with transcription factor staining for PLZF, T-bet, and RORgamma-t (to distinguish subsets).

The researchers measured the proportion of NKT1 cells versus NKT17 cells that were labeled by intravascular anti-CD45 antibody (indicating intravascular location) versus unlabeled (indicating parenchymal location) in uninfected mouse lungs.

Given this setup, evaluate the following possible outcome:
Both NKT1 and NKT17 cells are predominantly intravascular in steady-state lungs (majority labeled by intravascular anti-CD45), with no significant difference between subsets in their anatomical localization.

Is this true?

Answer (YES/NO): NO